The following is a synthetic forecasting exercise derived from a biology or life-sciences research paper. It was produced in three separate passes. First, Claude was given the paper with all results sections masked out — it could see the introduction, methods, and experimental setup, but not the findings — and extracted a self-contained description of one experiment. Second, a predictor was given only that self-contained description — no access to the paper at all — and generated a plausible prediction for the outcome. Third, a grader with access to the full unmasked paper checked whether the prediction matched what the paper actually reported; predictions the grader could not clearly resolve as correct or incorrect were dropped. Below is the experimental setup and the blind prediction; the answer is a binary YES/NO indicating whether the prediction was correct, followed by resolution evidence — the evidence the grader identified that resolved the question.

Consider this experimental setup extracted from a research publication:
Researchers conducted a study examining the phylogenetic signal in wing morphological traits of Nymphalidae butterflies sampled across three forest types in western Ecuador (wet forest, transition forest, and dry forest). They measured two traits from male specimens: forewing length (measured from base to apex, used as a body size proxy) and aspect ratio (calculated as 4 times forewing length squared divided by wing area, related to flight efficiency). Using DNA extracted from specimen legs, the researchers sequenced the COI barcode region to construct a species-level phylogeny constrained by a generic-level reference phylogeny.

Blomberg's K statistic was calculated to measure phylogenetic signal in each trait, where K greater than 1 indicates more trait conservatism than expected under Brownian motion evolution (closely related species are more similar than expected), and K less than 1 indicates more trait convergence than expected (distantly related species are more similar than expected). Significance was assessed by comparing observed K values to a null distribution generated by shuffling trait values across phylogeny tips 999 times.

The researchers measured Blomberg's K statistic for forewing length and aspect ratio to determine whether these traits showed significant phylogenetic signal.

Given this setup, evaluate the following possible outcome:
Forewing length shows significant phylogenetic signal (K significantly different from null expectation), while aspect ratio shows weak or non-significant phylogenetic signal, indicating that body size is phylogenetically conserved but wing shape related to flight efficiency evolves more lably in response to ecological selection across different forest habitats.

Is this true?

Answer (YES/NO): NO